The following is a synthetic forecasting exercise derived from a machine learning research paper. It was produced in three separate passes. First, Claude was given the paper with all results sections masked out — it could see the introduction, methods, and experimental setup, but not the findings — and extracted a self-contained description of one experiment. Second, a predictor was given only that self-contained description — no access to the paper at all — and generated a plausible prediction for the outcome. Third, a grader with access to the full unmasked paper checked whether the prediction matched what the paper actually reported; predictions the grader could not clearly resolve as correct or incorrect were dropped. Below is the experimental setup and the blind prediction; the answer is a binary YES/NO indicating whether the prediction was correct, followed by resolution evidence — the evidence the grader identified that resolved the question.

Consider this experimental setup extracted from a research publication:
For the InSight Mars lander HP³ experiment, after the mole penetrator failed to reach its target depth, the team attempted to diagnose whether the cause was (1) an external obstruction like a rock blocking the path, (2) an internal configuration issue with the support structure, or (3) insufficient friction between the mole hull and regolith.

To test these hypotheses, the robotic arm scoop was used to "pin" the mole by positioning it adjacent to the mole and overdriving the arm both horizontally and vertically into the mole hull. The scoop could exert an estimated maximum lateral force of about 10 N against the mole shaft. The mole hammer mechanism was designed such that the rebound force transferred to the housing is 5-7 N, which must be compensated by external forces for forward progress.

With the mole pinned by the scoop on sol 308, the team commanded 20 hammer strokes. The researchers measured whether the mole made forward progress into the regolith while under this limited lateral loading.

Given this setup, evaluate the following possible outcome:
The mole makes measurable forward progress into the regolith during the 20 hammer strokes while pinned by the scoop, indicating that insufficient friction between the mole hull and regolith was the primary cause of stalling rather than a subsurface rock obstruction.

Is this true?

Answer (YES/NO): YES